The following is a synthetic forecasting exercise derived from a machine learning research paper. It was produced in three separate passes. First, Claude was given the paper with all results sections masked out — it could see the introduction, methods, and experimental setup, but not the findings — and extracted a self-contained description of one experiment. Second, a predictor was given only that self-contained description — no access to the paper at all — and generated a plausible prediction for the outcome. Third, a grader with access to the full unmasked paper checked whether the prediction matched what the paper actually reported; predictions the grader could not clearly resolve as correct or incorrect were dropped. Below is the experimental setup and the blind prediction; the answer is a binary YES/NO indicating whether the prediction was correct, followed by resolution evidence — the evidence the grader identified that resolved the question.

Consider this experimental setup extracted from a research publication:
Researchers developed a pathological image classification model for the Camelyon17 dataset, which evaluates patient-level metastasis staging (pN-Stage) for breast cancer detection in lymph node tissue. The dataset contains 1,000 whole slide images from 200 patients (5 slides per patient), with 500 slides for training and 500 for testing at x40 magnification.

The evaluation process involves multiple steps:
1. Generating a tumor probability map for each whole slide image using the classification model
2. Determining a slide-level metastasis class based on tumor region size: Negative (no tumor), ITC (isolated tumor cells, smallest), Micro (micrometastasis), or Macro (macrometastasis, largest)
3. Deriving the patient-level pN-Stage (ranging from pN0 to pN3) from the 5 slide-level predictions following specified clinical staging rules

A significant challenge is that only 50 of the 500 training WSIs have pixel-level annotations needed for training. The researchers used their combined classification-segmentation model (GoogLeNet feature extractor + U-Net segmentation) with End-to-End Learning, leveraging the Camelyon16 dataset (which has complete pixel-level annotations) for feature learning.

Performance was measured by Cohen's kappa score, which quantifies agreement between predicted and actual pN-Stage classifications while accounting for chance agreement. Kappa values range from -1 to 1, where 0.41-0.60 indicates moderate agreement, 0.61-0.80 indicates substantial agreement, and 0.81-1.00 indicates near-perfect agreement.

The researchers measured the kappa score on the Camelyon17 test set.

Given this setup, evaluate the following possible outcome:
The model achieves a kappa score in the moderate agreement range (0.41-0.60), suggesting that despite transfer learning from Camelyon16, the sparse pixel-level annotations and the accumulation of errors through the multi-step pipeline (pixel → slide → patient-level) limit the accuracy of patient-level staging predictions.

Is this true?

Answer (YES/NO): NO